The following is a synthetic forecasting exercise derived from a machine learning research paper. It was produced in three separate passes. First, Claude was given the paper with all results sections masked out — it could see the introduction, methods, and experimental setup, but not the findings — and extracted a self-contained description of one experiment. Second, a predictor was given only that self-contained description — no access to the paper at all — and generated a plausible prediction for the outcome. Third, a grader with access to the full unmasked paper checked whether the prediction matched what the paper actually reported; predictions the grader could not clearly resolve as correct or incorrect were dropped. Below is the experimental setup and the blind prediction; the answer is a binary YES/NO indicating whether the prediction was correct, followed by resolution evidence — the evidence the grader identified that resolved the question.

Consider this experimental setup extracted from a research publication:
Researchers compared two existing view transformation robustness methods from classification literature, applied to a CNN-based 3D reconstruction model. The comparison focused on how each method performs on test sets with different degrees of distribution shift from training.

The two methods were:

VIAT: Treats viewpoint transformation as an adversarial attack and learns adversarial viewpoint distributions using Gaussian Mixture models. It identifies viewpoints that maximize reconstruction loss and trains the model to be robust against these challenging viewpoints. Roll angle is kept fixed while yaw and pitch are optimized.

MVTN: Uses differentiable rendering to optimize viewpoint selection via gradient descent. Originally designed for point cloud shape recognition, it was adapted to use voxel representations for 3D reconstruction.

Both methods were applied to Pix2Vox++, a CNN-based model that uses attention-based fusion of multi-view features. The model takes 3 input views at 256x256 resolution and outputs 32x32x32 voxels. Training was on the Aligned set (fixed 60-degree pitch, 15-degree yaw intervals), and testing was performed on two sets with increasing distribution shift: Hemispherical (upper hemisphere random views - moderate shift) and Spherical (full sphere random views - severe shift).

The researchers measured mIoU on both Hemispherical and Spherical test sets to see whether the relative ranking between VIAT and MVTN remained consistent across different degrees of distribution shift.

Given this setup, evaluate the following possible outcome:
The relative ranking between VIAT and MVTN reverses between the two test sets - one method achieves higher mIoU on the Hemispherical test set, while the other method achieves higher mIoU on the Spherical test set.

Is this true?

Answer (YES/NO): NO